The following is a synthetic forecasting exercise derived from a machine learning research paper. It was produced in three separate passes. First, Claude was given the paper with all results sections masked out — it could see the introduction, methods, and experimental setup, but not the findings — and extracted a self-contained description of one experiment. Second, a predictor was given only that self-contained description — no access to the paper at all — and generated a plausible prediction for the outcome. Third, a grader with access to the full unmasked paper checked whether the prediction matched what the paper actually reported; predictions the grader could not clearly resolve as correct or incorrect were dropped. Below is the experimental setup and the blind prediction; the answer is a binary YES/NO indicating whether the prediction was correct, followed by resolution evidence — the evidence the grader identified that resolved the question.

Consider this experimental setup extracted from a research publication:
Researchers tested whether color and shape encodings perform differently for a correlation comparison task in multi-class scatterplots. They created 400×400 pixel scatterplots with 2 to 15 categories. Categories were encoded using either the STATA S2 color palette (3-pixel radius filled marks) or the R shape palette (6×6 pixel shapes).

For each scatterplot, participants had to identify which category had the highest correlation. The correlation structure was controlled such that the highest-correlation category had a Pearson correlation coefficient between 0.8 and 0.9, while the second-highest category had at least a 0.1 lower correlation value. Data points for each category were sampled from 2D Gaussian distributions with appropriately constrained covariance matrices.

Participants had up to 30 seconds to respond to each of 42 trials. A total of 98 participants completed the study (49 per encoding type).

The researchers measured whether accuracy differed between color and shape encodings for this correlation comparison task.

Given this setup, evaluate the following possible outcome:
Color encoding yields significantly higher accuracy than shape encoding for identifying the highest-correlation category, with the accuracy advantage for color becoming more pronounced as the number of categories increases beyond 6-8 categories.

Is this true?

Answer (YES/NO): NO